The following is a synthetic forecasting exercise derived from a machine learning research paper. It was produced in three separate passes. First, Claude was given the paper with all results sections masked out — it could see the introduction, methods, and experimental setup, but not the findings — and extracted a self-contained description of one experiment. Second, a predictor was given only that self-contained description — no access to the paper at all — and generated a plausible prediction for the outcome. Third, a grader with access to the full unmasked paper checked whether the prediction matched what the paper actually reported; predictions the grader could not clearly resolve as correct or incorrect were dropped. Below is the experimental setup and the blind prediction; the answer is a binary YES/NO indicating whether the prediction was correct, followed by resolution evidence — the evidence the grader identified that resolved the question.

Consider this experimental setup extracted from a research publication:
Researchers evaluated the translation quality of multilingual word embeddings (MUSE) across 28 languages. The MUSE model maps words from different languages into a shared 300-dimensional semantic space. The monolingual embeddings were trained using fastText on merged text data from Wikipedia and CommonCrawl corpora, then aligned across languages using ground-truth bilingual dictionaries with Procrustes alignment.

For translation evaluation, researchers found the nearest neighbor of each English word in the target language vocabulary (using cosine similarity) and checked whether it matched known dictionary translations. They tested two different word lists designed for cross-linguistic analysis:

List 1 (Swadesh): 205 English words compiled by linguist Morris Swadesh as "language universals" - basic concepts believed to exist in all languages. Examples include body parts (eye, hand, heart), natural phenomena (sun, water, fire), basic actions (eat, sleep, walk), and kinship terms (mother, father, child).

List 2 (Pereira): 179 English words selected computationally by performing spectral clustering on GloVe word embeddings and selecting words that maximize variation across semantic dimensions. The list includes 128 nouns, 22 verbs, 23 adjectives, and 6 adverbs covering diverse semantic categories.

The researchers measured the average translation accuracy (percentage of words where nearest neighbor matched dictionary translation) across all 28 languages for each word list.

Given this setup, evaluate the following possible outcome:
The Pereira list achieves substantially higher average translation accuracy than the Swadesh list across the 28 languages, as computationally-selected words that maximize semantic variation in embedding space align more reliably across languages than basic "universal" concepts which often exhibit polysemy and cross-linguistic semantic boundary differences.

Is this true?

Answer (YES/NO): YES